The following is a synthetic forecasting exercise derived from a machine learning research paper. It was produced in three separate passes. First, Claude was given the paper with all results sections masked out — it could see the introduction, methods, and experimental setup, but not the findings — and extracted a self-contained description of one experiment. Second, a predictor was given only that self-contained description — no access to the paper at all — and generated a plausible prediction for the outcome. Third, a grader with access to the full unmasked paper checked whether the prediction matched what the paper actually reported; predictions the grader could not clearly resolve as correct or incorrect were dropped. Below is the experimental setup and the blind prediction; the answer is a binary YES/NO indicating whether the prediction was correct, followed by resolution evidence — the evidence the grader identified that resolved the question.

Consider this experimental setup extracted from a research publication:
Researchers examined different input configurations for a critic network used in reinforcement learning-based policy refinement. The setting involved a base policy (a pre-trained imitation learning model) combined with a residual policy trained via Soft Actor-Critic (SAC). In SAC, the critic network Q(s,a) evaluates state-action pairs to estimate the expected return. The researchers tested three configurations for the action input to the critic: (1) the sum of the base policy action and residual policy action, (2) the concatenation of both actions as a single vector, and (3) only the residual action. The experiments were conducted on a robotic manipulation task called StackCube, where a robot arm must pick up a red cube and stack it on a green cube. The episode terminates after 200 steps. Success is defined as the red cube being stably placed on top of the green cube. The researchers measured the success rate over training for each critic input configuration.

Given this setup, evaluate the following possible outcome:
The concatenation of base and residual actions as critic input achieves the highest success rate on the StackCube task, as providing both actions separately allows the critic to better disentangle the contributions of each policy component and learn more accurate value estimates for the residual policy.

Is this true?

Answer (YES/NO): NO